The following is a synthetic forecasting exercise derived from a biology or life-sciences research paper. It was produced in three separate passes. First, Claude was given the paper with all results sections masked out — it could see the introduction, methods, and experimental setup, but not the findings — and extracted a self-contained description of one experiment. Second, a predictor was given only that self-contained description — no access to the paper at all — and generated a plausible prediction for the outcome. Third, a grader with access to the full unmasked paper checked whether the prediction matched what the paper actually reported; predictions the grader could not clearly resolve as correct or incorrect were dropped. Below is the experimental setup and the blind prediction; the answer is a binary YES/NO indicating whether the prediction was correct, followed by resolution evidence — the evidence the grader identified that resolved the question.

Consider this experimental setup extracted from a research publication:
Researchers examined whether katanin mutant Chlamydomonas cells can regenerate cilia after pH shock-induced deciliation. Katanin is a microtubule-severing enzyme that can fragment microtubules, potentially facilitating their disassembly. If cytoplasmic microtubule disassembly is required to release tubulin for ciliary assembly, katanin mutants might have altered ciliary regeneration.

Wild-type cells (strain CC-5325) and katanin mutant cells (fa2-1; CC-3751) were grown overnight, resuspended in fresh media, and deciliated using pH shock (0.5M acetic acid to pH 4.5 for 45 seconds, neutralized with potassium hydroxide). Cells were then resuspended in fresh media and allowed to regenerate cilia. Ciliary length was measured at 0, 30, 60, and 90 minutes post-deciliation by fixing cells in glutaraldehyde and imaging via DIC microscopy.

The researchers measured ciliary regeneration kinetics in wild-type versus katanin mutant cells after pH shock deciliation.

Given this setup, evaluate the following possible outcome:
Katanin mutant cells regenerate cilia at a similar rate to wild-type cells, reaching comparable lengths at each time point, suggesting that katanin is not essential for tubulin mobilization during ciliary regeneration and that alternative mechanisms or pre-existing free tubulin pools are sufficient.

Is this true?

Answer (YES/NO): NO